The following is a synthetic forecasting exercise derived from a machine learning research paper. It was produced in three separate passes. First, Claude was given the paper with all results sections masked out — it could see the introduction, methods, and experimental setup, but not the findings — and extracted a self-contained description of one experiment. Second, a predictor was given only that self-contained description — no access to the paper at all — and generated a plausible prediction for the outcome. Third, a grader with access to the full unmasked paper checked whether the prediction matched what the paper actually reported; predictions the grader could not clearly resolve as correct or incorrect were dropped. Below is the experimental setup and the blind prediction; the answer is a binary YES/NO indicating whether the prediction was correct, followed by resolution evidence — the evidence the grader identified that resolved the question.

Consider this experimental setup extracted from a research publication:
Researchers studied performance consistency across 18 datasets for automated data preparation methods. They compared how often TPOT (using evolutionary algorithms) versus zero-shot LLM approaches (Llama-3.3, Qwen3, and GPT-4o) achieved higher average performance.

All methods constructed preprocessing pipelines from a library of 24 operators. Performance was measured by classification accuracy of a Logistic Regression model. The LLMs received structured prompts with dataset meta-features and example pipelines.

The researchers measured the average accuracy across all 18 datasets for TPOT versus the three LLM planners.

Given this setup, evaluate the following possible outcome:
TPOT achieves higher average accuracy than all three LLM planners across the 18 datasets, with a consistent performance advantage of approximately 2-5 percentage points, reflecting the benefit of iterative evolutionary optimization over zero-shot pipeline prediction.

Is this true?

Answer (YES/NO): NO